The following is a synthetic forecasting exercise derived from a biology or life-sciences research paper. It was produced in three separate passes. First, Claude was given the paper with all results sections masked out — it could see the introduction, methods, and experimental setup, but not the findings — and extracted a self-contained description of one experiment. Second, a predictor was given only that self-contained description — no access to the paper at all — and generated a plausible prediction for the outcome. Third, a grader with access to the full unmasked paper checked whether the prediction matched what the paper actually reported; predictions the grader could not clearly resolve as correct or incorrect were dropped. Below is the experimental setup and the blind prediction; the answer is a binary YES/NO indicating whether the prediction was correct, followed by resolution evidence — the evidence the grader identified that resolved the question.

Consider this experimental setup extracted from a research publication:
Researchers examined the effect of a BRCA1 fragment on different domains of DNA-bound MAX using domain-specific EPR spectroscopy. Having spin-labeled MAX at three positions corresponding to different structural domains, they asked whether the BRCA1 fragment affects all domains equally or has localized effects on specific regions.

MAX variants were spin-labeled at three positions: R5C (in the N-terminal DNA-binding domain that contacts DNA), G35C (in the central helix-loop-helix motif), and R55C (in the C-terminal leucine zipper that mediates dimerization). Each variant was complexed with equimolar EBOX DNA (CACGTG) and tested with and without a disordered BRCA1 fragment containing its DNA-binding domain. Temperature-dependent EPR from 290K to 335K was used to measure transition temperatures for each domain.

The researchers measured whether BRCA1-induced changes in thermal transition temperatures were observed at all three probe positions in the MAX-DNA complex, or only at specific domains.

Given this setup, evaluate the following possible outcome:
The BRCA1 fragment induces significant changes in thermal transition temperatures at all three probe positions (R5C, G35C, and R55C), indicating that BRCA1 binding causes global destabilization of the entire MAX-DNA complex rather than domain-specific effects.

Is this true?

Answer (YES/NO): NO